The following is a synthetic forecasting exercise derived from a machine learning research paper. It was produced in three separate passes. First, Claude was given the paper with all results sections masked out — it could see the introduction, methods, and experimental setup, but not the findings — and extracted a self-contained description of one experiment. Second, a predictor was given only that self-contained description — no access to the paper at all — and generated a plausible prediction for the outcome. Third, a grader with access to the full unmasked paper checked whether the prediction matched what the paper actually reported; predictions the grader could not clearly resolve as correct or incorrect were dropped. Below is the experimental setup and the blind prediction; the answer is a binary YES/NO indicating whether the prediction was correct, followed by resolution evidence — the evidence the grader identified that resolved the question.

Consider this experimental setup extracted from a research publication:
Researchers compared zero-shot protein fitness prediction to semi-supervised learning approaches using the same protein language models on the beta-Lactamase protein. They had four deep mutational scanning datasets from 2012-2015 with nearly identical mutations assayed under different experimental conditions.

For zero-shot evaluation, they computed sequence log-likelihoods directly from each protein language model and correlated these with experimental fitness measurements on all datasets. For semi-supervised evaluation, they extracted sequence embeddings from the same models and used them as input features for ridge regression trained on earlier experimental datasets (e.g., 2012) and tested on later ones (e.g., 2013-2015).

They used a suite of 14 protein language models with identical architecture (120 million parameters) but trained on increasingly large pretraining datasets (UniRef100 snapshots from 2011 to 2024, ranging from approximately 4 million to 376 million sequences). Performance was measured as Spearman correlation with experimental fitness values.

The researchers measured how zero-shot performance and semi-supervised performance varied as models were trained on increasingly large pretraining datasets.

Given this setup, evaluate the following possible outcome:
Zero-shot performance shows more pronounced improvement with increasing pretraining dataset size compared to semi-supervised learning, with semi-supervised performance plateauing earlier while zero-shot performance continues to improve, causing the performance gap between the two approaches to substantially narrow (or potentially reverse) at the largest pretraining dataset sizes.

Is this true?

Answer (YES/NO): YES